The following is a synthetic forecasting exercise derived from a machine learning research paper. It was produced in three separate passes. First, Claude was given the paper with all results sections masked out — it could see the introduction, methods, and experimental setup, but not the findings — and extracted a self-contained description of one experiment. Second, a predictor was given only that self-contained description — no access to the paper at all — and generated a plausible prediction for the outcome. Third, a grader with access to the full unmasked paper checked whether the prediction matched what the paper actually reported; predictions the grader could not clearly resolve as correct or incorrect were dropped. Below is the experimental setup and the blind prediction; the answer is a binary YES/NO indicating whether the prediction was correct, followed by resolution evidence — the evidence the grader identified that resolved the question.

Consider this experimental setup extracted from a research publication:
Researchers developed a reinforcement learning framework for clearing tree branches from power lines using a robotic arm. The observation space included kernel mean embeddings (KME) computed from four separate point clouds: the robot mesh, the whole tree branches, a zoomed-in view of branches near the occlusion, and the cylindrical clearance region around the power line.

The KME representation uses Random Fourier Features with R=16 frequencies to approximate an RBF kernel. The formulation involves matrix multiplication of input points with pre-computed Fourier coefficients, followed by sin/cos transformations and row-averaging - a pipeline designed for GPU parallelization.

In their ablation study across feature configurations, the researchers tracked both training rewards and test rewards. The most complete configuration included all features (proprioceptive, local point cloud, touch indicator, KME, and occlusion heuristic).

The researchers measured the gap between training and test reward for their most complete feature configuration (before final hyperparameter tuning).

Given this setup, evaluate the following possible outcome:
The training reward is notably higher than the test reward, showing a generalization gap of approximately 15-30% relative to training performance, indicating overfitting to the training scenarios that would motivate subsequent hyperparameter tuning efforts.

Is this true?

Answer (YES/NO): NO